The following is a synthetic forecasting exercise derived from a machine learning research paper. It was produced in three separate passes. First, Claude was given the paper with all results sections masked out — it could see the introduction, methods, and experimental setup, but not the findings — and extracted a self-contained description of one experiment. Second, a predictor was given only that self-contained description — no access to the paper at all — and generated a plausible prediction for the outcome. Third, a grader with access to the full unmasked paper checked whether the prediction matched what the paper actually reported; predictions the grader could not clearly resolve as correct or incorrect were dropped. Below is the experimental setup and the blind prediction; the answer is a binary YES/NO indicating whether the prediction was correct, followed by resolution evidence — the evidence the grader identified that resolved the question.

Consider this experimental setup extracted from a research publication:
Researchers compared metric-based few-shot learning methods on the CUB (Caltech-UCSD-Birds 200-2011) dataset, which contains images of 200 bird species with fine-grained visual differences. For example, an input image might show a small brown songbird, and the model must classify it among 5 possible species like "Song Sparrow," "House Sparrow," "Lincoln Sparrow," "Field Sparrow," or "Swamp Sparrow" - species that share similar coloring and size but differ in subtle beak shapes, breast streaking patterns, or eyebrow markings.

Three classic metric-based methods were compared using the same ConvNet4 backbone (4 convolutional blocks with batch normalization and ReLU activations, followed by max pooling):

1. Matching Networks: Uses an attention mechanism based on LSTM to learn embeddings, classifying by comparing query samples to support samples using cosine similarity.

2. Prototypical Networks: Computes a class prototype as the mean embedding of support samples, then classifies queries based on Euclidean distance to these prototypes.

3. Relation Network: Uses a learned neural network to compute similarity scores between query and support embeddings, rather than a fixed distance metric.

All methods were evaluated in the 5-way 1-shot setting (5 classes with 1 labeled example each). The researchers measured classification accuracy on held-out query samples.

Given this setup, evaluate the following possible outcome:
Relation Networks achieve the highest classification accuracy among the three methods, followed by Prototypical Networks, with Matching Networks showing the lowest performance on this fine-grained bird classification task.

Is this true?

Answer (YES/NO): NO